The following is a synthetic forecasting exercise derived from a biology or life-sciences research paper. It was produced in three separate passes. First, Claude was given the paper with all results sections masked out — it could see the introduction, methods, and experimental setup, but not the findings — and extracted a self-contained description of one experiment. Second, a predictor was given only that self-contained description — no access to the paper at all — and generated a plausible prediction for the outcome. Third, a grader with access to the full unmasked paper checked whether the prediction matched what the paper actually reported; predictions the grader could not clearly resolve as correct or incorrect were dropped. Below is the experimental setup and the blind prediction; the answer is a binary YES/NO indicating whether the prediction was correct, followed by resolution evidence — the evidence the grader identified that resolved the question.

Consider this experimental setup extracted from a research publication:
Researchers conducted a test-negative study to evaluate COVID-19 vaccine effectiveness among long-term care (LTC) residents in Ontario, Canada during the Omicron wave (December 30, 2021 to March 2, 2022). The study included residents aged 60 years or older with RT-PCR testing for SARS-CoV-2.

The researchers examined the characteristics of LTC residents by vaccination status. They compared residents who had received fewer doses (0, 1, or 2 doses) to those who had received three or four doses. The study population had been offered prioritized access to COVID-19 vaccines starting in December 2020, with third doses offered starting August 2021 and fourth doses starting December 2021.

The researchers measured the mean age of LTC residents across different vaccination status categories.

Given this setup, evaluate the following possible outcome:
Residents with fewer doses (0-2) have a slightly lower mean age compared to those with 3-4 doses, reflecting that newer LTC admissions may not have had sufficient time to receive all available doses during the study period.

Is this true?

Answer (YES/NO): YES